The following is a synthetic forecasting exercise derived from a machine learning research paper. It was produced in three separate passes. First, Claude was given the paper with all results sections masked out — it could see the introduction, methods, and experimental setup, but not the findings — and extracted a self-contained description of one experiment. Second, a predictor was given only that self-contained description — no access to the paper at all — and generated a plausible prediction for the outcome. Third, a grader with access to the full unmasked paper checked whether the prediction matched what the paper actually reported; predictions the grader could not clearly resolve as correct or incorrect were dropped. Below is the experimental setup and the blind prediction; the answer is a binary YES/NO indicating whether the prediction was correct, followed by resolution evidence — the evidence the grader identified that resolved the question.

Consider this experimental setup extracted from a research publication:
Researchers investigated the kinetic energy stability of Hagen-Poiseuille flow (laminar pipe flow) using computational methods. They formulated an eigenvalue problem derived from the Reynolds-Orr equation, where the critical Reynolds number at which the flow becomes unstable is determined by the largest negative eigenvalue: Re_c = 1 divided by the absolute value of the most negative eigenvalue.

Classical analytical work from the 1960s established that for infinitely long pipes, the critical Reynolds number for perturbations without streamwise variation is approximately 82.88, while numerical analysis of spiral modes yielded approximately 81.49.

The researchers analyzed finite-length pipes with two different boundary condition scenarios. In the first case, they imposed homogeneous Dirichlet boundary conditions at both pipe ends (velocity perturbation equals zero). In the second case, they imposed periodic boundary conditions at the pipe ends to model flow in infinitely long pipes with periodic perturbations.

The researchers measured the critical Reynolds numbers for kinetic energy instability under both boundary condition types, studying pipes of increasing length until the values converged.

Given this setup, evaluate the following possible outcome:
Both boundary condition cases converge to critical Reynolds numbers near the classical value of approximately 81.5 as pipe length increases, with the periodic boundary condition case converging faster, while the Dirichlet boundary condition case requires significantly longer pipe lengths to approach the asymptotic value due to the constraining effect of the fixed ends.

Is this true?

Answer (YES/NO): YES